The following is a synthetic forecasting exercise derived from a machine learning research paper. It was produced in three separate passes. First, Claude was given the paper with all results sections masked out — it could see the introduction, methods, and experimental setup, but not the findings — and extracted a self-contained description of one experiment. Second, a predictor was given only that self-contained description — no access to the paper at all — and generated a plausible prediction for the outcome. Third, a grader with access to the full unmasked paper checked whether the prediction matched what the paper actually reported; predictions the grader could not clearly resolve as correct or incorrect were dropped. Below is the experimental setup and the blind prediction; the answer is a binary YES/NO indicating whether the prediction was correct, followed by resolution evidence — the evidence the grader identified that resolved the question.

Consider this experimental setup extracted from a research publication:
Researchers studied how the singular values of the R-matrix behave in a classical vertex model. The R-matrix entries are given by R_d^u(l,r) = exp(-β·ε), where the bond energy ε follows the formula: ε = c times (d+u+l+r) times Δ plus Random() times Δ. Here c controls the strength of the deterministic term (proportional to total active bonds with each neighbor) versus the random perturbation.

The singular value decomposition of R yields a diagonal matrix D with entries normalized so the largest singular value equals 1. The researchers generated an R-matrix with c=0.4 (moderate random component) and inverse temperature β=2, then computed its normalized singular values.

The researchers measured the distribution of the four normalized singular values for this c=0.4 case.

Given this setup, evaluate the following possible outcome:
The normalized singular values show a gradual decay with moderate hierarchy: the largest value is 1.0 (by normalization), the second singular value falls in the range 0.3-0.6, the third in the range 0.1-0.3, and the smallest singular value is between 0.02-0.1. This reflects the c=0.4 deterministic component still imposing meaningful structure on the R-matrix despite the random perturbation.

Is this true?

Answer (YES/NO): NO